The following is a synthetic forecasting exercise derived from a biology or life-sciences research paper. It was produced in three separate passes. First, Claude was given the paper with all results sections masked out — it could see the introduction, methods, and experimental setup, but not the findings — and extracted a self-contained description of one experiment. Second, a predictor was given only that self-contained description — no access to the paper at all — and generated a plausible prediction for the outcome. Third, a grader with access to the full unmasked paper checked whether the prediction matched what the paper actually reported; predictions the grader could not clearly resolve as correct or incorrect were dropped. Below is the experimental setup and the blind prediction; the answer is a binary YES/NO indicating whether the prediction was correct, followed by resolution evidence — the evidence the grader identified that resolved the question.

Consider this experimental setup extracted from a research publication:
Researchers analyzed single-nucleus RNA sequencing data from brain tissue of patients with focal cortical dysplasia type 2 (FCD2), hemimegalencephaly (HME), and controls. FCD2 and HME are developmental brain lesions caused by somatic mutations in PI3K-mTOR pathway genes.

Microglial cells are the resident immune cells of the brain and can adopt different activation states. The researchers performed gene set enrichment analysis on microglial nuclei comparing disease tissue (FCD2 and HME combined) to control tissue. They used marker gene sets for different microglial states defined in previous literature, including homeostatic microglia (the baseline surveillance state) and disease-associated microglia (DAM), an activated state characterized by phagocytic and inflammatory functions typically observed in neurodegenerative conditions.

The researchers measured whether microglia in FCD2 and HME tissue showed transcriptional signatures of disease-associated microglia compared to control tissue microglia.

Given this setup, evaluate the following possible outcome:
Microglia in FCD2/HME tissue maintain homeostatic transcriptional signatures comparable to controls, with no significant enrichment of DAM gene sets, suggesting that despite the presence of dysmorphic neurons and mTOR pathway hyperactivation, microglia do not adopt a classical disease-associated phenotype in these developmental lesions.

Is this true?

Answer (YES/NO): NO